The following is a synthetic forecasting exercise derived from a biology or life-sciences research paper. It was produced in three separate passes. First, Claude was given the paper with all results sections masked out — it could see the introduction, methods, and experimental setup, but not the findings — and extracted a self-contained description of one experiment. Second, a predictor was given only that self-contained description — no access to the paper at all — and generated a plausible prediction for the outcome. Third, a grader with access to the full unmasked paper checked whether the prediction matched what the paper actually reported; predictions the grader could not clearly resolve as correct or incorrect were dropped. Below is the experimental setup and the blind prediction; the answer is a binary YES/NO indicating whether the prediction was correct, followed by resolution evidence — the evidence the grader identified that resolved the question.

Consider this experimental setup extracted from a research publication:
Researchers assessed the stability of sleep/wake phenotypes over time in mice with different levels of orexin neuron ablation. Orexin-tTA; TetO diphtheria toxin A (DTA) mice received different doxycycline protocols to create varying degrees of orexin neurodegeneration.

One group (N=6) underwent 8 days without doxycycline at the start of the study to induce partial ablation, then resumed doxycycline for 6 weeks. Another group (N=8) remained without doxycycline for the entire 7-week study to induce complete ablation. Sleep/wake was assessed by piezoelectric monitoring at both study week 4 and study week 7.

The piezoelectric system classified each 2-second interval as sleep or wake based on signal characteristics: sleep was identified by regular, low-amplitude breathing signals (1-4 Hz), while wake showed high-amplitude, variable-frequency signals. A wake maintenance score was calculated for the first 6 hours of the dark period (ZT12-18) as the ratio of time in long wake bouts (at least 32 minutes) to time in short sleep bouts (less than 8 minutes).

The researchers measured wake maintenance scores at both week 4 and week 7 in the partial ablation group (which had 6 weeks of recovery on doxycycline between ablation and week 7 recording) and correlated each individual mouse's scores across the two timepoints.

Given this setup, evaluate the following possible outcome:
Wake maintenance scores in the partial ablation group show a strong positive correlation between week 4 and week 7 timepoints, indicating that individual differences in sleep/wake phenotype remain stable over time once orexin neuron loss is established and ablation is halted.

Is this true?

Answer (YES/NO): NO